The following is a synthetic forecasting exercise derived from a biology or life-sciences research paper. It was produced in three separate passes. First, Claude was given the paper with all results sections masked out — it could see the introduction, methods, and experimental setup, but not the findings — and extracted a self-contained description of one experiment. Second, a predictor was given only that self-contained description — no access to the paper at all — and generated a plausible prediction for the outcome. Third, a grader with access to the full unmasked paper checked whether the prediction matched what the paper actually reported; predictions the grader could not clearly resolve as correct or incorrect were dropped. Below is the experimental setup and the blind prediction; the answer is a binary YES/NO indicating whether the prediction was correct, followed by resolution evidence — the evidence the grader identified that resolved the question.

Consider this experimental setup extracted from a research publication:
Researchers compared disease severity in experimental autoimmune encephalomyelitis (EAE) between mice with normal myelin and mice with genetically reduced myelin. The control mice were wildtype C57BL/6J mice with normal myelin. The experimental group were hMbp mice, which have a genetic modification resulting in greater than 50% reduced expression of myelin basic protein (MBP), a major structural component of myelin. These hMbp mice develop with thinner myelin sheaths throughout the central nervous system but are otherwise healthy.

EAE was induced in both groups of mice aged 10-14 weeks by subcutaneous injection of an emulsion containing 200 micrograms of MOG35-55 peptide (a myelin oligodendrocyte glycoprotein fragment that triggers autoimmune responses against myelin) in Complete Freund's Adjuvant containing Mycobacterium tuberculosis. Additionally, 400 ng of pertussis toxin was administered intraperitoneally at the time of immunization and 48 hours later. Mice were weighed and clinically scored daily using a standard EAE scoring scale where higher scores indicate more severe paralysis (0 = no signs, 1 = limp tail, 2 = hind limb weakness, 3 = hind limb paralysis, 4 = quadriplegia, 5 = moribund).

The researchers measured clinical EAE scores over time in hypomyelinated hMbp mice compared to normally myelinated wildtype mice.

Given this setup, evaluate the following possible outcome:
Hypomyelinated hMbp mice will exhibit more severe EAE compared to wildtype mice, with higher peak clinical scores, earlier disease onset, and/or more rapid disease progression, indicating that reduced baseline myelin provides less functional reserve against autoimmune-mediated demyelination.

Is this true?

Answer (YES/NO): NO